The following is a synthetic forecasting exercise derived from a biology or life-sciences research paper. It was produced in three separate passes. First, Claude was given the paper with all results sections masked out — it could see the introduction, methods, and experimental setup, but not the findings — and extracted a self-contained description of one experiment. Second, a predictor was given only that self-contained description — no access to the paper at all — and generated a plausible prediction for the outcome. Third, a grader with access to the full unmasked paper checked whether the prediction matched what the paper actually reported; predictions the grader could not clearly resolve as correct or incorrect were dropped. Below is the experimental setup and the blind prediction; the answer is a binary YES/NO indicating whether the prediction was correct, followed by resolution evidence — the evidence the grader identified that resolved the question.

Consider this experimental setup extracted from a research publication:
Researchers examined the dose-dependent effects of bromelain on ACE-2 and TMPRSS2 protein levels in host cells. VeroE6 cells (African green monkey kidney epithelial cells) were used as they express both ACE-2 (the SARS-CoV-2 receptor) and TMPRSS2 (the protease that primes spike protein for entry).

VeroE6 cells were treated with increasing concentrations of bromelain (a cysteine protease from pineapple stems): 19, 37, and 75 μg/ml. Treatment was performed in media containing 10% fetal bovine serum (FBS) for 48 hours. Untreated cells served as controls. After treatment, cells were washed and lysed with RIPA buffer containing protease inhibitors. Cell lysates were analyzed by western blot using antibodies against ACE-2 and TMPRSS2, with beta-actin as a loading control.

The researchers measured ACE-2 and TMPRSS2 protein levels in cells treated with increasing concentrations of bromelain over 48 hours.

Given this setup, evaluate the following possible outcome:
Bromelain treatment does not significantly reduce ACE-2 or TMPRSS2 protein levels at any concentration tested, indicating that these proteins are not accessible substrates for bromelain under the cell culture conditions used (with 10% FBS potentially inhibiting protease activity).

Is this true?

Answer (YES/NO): NO